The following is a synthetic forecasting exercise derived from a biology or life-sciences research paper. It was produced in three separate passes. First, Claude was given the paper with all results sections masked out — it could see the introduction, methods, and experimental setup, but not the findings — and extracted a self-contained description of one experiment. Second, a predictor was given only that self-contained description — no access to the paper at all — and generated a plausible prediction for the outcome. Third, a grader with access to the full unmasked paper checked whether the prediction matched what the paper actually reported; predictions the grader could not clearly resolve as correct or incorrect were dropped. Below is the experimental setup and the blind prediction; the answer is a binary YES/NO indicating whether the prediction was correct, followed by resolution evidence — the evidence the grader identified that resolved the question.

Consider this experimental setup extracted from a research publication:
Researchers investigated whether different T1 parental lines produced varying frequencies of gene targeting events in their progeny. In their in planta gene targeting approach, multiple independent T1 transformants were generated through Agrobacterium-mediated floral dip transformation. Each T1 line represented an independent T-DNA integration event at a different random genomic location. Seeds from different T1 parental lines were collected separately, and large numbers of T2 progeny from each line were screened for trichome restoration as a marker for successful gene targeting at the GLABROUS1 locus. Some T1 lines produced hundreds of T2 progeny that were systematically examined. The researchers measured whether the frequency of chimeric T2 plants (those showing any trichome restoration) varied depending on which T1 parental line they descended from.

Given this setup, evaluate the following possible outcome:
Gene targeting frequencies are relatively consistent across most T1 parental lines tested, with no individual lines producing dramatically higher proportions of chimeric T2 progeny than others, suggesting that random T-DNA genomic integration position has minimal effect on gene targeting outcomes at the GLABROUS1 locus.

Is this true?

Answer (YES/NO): NO